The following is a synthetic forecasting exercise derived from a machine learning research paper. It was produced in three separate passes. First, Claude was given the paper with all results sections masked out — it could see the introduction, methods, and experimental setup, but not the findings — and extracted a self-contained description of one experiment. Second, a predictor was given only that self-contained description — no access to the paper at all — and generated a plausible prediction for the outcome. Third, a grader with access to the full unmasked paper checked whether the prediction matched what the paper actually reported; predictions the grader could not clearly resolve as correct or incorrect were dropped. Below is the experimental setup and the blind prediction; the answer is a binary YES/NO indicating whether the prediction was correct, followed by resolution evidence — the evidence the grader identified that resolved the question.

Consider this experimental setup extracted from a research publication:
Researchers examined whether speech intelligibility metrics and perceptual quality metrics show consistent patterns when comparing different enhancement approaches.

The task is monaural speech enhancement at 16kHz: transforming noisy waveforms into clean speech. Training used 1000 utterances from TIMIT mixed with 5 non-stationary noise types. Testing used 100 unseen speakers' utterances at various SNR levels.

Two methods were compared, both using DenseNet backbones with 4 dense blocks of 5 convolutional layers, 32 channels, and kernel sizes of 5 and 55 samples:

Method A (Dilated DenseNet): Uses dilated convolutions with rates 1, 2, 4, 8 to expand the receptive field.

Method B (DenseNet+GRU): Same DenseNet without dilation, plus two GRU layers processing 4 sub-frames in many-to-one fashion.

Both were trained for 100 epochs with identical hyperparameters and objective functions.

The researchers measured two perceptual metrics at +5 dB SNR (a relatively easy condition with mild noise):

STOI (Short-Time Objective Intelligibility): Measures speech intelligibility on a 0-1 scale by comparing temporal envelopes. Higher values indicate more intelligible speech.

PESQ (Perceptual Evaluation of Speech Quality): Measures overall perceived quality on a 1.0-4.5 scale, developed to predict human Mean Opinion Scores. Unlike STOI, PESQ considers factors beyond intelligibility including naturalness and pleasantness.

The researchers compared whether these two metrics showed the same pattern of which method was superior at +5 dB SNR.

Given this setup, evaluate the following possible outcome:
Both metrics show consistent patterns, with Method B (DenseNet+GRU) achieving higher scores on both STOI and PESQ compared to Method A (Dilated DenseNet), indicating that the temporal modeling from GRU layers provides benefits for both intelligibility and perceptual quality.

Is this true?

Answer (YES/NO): NO